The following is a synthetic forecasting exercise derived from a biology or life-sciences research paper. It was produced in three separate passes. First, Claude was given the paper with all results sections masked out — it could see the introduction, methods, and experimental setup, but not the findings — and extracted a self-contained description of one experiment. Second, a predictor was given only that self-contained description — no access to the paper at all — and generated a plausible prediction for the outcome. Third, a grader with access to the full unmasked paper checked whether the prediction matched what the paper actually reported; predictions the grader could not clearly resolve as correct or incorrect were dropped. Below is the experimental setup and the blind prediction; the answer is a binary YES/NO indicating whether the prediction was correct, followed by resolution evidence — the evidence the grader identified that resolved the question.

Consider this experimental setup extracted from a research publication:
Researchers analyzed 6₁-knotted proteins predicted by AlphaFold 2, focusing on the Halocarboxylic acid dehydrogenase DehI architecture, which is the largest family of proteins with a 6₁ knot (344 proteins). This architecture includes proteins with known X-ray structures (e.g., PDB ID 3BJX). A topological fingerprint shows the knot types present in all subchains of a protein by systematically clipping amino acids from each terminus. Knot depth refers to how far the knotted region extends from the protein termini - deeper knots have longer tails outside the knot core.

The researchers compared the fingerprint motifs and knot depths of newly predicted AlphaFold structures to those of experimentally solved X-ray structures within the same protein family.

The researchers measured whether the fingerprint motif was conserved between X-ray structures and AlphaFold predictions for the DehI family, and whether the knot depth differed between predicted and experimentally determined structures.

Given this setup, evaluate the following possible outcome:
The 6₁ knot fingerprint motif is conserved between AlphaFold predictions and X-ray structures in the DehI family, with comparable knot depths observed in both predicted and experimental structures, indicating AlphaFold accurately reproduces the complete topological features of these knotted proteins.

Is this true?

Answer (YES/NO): NO